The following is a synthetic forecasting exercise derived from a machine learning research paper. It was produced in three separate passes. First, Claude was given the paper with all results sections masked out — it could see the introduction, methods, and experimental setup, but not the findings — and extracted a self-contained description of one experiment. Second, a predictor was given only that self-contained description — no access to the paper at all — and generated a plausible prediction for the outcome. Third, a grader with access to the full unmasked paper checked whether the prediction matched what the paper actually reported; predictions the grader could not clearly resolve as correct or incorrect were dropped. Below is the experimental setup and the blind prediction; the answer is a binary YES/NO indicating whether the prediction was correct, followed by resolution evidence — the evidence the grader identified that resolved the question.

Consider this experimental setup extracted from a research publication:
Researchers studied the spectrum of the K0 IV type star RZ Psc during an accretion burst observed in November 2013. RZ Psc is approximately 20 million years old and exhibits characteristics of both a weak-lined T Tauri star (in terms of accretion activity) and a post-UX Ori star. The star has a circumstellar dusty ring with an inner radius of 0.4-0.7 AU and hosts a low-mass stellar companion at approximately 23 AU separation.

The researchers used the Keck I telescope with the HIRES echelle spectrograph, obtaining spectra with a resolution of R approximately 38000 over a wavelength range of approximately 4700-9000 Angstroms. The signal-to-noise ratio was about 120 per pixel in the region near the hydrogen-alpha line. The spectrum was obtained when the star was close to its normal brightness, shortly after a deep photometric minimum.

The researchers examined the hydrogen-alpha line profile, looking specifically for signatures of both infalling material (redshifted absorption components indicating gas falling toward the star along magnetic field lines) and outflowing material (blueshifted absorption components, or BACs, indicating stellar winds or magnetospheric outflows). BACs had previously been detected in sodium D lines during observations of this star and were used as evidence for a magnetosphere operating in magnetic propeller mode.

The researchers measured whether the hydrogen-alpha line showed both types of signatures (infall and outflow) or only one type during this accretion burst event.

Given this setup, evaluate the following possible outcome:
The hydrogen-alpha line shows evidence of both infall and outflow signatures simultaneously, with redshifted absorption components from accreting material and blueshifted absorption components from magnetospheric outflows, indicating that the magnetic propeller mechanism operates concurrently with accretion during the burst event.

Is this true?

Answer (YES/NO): NO